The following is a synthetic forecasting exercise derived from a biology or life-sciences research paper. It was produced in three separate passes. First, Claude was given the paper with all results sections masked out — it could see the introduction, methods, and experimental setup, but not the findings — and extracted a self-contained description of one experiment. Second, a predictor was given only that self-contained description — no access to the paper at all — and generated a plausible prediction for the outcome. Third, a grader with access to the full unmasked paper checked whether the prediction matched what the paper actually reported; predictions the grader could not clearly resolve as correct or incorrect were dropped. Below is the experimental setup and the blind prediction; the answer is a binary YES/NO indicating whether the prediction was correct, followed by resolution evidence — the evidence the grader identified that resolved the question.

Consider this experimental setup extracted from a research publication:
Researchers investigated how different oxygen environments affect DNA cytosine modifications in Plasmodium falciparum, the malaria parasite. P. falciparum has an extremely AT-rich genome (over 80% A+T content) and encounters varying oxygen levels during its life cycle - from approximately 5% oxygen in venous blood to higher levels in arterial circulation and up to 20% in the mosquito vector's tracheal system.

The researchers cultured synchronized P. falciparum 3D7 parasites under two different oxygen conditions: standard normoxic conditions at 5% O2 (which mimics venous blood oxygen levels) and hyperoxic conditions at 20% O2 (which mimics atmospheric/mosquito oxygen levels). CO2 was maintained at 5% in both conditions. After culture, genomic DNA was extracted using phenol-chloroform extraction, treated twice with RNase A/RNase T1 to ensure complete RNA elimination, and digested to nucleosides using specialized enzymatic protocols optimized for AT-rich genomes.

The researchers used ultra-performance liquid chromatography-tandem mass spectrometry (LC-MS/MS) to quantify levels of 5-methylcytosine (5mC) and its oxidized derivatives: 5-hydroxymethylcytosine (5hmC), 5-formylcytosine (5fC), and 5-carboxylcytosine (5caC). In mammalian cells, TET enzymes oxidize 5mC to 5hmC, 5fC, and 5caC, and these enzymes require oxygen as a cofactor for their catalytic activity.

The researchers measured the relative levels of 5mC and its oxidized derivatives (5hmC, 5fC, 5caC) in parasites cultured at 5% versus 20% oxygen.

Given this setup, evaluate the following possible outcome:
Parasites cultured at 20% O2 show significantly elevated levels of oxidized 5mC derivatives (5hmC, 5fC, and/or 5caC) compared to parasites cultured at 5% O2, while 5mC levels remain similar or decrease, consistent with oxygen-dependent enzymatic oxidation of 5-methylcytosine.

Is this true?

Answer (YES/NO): YES